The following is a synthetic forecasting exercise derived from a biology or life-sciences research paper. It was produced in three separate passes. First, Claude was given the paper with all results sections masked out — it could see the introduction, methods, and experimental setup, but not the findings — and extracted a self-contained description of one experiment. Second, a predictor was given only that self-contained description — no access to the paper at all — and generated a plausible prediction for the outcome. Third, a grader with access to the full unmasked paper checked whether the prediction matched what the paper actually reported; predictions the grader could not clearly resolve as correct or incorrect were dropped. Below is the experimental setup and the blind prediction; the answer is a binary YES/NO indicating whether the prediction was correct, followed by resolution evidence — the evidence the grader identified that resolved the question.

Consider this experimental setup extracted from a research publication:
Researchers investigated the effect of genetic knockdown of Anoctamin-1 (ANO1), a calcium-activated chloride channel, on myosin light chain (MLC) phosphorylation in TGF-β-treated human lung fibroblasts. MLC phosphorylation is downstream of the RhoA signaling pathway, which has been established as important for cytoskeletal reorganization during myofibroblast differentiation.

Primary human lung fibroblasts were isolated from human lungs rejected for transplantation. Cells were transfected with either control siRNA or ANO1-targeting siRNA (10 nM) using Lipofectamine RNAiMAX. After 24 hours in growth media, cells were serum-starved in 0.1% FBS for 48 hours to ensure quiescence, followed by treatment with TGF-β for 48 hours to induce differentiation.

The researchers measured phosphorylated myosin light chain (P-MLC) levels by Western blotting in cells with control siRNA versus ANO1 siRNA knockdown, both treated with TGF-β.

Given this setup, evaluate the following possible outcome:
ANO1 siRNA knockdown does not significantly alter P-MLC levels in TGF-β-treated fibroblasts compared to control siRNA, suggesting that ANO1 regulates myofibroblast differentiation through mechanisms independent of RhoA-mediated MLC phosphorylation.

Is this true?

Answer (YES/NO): NO